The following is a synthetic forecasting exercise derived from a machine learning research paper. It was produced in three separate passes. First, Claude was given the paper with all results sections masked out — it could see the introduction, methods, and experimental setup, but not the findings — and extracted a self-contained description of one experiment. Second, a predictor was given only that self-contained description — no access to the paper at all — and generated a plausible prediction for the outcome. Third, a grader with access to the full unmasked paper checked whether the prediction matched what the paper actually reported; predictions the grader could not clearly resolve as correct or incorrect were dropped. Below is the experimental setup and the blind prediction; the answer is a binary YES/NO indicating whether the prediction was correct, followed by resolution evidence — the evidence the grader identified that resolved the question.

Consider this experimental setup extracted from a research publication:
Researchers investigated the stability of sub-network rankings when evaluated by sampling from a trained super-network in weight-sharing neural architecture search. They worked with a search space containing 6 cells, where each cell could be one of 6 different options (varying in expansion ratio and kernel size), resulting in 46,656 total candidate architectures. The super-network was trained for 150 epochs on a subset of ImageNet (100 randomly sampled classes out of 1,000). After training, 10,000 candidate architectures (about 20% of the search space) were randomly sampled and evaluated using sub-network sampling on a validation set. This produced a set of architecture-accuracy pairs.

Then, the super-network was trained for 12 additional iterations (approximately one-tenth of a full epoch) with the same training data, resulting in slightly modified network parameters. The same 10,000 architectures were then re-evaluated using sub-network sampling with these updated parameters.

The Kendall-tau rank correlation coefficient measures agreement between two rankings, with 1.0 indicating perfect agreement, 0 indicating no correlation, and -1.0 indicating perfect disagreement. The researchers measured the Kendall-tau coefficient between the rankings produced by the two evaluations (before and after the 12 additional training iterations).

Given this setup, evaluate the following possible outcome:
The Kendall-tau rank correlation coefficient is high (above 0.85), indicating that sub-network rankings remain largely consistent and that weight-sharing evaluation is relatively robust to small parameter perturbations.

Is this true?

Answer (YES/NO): NO